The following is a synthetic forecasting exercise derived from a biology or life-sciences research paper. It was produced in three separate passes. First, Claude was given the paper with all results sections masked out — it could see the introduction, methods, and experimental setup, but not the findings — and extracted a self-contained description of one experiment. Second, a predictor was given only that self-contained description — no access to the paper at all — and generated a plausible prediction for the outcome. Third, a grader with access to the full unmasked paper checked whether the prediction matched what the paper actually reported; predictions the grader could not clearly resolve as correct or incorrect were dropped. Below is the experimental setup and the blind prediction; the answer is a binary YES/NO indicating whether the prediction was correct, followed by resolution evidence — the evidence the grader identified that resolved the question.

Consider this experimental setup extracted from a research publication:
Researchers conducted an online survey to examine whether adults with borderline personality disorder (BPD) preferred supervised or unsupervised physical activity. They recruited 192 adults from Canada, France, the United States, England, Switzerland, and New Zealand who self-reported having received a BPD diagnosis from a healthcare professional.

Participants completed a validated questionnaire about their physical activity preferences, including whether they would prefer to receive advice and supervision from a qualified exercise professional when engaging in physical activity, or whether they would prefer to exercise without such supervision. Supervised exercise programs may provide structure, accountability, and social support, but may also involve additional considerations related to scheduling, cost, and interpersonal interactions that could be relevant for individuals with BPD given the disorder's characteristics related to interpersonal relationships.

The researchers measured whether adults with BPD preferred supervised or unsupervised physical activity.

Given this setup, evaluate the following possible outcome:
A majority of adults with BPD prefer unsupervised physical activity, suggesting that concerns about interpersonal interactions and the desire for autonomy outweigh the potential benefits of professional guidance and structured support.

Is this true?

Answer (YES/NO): NO